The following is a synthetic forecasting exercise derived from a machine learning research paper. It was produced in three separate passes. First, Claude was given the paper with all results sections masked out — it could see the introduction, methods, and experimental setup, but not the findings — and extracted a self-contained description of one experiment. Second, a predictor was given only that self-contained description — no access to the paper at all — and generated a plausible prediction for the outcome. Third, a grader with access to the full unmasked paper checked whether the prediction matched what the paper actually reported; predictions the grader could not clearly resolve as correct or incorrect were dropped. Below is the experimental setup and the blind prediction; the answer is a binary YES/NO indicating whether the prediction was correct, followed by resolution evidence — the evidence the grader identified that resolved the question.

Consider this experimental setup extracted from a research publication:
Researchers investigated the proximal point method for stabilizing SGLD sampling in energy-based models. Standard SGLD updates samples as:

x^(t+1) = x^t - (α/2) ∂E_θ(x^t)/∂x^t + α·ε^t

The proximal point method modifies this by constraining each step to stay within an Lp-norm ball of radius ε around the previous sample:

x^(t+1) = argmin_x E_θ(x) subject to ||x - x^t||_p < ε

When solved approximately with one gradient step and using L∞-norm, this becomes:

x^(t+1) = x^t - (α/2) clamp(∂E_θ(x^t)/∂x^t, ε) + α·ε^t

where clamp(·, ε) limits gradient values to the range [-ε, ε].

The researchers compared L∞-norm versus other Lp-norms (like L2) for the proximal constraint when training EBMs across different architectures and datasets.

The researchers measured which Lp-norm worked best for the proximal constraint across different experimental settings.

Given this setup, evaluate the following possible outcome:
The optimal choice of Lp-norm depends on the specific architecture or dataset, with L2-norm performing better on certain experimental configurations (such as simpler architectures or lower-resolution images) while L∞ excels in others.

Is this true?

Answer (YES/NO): NO